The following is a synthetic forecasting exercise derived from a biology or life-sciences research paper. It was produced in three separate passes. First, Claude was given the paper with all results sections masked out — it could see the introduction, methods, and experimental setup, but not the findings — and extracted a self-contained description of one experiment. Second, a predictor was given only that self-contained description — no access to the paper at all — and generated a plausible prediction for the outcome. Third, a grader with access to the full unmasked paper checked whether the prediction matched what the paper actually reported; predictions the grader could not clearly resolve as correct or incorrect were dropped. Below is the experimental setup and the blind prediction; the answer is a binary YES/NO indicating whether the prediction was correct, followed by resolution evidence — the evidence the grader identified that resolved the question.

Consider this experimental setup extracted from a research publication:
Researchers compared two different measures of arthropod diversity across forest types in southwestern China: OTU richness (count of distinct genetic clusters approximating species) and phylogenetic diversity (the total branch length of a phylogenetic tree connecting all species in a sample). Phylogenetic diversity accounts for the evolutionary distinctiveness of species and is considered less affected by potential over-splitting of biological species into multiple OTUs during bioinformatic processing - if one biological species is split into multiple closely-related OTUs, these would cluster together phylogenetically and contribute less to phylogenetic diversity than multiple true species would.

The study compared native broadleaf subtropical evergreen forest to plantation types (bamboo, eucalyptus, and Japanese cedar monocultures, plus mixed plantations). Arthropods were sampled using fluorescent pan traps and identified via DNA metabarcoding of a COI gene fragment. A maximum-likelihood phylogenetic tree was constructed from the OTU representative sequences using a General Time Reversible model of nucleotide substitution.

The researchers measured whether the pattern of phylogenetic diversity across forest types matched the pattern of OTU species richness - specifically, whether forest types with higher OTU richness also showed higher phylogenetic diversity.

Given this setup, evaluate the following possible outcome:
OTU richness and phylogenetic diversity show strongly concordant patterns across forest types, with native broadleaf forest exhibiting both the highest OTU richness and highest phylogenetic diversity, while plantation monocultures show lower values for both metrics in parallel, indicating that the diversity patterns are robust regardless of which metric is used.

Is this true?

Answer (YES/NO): YES